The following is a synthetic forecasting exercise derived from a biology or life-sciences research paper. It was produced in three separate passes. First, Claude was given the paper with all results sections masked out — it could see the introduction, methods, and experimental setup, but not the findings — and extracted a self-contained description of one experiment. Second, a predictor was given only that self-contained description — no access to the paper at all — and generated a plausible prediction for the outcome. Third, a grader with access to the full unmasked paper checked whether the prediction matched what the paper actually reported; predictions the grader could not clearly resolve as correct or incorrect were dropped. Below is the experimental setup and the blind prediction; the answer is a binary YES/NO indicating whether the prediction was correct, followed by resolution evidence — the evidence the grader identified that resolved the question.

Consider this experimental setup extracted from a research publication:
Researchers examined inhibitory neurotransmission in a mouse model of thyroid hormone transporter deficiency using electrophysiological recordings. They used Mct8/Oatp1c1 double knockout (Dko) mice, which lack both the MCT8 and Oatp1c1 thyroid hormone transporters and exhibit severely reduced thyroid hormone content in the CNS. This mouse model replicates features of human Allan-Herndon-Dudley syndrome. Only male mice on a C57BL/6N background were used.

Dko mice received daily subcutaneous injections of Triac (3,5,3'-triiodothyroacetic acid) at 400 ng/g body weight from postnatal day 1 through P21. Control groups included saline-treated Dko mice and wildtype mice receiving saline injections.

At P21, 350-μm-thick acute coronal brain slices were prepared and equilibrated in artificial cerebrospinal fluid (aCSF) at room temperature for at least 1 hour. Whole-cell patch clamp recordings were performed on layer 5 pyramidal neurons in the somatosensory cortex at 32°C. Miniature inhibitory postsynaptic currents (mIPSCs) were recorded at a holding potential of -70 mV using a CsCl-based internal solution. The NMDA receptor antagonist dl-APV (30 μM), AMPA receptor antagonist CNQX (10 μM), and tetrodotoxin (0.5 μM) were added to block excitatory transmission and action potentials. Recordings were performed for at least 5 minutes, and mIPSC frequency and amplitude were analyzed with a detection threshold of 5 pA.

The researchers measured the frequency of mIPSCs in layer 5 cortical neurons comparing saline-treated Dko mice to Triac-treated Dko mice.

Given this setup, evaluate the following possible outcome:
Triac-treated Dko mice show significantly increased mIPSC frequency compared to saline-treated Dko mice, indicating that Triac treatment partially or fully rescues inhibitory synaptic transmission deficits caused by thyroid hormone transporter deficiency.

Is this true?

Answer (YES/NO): NO